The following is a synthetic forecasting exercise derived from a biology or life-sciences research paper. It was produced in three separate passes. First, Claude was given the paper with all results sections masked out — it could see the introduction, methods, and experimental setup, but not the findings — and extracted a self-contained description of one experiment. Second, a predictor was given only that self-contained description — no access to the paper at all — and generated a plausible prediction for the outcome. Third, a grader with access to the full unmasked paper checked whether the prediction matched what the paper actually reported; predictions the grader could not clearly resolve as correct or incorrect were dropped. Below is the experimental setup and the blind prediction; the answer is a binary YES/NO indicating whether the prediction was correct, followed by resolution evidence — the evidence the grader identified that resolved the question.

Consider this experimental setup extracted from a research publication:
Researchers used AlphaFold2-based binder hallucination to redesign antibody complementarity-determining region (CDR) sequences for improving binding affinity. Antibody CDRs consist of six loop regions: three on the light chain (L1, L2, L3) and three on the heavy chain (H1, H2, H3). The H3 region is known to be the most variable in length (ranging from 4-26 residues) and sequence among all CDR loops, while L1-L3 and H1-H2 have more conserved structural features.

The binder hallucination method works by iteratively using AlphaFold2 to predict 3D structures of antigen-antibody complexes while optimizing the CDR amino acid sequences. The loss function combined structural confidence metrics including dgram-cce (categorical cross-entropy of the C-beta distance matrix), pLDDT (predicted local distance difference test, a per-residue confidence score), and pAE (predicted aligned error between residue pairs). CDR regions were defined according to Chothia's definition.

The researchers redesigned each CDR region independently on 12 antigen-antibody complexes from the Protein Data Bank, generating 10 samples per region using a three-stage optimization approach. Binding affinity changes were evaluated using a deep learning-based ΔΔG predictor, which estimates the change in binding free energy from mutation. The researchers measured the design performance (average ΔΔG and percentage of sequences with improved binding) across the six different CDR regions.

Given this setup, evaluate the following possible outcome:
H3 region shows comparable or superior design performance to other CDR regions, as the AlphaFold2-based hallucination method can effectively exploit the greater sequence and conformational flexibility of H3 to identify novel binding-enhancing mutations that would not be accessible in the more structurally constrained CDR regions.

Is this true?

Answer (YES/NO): YES